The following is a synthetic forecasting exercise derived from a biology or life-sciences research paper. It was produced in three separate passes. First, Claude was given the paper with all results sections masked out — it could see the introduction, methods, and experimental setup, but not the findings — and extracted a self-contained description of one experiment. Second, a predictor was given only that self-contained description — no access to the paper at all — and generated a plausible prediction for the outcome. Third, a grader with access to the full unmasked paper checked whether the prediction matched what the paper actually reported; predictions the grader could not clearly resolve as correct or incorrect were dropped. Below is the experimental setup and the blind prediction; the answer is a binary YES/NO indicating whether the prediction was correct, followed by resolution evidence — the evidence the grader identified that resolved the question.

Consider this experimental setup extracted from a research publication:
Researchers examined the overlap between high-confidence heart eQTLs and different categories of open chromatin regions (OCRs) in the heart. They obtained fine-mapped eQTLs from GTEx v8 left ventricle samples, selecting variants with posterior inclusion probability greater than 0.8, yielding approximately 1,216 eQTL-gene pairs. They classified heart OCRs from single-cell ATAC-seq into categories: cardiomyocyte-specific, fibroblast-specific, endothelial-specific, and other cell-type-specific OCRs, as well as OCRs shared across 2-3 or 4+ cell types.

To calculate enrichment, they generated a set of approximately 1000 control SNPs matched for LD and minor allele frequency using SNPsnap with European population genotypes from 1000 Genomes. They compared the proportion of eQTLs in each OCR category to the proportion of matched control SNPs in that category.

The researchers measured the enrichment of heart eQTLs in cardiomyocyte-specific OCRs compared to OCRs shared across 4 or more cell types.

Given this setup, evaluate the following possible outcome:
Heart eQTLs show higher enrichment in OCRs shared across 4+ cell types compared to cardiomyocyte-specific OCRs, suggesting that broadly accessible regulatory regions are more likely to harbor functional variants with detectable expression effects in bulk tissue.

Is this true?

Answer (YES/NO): YES